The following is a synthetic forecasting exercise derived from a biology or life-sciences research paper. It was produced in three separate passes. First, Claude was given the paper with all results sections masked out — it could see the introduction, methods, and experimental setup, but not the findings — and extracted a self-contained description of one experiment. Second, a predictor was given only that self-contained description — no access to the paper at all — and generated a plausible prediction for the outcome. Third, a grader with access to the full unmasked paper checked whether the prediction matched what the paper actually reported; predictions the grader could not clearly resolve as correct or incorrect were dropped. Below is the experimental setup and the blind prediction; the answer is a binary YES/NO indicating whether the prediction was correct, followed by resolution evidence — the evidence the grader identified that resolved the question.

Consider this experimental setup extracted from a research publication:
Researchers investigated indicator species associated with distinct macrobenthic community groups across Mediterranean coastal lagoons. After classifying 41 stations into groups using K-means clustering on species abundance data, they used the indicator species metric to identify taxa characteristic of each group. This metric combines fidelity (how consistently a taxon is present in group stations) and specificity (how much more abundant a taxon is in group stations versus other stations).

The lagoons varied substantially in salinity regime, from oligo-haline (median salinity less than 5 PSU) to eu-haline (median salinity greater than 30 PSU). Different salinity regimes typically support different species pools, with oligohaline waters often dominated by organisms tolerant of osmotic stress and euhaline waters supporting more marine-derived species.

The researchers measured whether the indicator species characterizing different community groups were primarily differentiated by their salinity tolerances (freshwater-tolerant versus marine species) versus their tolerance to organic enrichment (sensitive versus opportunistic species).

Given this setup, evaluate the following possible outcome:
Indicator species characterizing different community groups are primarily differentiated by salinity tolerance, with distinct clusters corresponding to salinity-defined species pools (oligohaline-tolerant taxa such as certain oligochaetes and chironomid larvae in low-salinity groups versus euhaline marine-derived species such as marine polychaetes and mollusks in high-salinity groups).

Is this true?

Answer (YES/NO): NO